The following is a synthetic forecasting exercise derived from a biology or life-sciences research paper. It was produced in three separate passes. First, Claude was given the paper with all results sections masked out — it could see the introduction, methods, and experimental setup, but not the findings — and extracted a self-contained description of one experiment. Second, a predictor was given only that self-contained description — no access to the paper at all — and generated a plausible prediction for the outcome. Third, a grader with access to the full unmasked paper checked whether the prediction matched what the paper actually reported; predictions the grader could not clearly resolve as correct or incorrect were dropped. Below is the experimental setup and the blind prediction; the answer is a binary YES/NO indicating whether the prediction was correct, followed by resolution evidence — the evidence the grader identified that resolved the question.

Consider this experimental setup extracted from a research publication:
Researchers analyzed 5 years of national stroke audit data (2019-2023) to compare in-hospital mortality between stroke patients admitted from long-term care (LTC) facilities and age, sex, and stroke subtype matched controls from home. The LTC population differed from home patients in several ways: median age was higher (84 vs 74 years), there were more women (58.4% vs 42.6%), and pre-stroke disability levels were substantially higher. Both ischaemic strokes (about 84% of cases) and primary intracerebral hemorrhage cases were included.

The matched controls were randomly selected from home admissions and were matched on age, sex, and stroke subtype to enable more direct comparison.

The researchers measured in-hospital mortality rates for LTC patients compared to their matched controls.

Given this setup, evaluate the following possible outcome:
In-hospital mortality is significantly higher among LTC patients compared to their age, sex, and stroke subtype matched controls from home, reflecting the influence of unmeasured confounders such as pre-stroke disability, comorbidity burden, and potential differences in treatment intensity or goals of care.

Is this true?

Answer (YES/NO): YES